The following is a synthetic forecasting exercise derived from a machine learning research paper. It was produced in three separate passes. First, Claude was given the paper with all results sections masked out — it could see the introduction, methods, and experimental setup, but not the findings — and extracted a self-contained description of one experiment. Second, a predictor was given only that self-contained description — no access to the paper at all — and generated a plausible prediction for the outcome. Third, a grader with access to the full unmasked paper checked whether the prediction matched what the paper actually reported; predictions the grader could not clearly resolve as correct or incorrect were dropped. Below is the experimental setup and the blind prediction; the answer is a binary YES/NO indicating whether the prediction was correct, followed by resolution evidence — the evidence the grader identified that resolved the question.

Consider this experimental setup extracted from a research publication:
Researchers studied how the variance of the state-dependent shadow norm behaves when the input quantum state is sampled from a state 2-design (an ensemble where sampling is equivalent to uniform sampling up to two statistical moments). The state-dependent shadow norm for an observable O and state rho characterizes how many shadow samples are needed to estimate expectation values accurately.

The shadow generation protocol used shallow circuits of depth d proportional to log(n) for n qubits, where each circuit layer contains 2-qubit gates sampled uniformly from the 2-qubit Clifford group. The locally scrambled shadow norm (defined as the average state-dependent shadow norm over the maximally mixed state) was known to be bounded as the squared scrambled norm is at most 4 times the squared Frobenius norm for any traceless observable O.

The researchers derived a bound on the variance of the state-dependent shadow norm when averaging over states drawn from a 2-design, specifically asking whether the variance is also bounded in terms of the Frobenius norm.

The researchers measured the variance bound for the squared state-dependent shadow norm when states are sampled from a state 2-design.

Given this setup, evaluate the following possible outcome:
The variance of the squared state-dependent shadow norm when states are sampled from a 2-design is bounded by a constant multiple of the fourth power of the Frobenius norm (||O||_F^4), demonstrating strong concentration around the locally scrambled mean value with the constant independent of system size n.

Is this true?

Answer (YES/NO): NO